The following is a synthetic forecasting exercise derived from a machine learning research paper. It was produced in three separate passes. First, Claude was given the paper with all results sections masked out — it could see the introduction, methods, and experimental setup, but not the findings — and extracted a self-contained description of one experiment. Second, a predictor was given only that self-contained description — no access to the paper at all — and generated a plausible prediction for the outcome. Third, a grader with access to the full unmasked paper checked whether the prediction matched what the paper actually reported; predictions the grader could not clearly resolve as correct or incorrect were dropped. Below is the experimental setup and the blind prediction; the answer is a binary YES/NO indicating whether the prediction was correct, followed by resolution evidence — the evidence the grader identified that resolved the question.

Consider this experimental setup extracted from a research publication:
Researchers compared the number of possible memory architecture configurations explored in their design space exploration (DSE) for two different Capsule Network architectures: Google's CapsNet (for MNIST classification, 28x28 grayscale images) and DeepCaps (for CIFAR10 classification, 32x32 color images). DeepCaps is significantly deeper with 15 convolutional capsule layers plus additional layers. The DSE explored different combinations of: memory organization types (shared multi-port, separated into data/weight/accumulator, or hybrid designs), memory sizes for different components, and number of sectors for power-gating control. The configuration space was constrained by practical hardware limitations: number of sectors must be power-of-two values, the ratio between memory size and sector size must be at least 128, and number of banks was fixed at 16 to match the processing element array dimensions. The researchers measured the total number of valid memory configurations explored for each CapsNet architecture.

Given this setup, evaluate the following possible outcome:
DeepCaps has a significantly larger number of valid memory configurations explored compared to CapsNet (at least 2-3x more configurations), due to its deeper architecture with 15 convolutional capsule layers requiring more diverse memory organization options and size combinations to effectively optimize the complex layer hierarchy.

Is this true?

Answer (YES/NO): YES